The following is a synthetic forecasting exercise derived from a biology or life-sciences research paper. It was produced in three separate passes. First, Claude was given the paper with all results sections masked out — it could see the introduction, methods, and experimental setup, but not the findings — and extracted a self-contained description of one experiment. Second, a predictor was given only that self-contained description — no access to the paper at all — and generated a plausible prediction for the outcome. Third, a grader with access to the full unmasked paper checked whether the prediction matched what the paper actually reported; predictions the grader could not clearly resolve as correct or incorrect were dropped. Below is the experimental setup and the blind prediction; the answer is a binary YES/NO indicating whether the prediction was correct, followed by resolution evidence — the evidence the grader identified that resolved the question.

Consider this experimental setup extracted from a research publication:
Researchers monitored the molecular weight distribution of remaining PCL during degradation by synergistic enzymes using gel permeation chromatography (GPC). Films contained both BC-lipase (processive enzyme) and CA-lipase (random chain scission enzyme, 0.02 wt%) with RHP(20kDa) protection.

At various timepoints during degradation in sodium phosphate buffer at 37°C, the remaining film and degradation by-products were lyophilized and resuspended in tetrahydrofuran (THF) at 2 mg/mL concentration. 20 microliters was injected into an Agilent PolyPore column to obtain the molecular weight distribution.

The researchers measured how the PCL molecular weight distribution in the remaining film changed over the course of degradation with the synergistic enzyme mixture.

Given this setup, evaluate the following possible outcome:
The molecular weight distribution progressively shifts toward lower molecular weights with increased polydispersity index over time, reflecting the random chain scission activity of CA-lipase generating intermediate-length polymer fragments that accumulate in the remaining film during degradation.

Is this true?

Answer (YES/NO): NO